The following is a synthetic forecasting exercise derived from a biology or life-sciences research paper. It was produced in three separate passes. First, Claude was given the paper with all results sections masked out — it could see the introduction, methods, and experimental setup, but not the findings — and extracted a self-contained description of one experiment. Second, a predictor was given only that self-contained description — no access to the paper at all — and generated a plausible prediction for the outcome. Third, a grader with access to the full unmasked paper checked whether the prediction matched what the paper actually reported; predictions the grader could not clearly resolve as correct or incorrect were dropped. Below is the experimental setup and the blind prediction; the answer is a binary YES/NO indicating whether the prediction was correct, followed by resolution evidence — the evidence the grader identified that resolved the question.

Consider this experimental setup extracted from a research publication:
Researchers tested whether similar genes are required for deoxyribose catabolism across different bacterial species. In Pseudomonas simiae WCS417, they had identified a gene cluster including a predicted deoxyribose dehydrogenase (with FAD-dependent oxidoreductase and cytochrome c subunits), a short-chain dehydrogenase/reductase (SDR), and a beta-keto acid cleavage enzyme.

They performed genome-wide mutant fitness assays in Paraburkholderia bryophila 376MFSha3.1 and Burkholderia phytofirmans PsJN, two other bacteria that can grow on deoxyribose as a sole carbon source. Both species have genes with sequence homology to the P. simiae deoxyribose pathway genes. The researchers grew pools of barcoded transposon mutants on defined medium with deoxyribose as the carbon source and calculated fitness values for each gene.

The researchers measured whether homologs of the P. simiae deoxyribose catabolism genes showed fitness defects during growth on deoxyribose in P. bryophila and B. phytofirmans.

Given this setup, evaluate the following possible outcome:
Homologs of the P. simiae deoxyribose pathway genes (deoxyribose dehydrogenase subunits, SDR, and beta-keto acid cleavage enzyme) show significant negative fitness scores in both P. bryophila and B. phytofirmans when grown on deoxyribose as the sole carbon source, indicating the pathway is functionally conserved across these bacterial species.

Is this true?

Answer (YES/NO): NO